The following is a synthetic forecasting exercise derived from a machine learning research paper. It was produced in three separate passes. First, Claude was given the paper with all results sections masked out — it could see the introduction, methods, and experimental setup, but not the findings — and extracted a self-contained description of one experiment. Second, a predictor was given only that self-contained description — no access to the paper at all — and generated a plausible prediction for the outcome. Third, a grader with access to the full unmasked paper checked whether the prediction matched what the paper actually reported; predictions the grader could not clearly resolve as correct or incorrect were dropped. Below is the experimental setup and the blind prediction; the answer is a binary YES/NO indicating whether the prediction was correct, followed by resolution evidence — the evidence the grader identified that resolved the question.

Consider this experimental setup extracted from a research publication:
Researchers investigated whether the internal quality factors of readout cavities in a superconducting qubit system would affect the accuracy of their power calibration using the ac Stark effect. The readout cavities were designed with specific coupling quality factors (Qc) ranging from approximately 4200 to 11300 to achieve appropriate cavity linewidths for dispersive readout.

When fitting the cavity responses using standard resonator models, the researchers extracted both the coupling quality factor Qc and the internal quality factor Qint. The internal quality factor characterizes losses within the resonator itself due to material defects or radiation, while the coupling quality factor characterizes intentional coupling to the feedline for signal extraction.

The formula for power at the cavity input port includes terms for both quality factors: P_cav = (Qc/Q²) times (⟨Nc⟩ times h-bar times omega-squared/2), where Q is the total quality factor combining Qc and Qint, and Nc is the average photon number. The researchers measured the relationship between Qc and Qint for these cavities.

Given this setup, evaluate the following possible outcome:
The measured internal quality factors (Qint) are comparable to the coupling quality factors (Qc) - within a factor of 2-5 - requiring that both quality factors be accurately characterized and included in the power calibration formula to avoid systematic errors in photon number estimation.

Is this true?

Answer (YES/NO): NO